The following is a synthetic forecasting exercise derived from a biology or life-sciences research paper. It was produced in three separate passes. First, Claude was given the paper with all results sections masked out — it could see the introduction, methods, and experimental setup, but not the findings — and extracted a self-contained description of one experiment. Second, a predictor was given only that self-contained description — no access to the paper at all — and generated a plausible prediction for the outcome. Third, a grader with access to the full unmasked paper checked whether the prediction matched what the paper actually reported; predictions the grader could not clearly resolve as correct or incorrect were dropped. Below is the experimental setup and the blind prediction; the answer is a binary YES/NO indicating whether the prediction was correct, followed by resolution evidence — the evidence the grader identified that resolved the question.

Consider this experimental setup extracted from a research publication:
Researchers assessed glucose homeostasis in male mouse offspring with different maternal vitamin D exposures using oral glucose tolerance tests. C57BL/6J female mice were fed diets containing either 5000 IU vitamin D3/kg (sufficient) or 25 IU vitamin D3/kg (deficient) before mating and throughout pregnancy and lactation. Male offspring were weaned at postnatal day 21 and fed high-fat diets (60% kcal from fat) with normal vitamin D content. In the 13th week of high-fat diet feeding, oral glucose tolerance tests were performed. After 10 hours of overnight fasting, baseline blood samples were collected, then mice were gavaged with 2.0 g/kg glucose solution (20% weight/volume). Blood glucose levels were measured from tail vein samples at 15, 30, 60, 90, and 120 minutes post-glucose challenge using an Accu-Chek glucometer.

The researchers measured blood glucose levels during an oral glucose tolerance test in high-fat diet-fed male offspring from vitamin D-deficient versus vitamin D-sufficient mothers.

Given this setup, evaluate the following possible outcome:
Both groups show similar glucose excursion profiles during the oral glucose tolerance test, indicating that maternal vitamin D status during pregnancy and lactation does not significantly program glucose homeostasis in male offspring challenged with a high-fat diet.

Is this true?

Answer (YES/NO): NO